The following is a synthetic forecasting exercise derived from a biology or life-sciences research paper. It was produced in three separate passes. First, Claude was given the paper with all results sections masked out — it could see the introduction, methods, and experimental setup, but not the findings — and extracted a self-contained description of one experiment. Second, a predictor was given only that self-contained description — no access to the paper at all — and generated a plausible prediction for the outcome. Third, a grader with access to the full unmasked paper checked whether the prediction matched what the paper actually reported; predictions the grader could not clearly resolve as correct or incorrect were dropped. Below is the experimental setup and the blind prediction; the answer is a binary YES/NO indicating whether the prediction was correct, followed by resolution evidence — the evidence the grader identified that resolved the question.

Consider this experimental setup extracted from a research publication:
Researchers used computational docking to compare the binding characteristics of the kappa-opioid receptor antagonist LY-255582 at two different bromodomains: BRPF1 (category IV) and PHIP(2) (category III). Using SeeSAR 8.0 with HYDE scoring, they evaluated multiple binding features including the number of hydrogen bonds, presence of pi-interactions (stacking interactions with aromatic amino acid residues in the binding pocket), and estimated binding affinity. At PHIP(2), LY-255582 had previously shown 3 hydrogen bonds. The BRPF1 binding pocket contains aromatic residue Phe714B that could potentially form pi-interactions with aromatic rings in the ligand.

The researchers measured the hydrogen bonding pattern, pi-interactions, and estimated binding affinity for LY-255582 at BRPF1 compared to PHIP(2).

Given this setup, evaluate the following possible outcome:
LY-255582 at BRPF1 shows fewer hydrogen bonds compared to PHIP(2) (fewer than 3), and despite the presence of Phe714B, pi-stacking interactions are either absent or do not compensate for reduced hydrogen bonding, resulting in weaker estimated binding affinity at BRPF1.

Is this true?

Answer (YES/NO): NO